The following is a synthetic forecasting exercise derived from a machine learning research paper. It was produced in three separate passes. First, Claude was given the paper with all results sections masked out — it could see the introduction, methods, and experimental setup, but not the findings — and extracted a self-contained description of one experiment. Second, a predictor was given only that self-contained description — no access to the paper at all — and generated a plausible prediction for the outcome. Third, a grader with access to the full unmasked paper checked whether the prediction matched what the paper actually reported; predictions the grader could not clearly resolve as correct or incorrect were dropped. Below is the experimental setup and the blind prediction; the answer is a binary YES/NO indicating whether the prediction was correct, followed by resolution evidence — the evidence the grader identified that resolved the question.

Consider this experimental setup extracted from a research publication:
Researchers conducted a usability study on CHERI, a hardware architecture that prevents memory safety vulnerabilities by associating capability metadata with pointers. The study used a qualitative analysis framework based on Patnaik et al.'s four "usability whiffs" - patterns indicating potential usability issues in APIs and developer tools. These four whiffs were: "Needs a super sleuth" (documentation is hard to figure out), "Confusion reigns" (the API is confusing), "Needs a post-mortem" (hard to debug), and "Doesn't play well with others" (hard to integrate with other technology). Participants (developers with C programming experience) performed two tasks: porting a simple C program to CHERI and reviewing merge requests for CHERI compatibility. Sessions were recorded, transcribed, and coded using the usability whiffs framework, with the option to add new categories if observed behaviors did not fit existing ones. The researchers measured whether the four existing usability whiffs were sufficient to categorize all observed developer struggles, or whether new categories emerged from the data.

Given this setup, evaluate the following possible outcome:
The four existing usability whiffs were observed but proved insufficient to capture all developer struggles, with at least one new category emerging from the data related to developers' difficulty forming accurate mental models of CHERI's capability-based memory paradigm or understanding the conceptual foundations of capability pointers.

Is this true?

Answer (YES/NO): NO